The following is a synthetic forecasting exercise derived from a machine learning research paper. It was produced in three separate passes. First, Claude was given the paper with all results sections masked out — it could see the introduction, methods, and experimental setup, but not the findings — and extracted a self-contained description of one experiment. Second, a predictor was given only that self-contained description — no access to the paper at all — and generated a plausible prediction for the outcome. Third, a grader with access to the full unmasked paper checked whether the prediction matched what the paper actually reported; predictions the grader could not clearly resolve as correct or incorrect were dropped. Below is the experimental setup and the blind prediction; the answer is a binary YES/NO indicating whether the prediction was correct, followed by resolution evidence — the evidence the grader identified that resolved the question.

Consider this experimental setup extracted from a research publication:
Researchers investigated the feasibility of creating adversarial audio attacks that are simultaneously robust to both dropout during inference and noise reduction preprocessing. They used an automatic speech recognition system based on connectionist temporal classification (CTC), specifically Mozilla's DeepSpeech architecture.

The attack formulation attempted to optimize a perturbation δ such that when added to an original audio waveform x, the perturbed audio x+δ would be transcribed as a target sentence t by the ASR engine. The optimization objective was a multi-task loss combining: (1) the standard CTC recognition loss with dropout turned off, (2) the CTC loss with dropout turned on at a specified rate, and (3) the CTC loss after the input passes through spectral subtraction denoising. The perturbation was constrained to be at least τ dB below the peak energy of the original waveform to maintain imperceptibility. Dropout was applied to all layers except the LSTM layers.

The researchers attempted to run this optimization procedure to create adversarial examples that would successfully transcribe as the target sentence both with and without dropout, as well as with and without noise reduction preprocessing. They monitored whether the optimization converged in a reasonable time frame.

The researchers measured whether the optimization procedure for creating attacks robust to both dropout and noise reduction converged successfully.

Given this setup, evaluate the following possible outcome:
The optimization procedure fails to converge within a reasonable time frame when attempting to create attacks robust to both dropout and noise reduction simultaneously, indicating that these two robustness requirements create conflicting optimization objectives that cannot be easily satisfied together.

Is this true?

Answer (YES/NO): YES